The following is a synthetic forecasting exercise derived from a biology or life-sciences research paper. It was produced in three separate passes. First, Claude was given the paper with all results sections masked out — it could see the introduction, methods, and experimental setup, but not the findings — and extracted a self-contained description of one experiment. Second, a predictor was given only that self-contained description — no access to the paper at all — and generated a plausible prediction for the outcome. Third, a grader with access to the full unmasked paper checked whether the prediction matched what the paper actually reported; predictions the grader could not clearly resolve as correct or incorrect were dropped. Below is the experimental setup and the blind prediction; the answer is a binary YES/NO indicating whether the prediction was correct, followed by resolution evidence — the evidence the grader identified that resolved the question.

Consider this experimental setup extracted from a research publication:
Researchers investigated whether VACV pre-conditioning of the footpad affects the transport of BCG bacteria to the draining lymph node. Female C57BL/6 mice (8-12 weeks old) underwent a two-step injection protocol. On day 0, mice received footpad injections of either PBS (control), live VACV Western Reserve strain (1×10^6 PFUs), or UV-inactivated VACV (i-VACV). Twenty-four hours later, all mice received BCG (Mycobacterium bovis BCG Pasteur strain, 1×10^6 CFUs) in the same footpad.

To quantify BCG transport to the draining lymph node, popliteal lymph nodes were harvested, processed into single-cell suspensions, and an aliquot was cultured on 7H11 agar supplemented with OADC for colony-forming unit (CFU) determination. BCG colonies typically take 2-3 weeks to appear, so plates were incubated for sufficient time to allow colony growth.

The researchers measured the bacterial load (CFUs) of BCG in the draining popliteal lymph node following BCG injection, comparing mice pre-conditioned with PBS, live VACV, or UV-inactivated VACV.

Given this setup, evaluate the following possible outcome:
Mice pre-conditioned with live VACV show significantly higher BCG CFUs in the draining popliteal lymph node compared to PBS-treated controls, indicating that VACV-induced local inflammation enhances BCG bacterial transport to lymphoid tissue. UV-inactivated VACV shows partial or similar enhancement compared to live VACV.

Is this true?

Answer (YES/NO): NO